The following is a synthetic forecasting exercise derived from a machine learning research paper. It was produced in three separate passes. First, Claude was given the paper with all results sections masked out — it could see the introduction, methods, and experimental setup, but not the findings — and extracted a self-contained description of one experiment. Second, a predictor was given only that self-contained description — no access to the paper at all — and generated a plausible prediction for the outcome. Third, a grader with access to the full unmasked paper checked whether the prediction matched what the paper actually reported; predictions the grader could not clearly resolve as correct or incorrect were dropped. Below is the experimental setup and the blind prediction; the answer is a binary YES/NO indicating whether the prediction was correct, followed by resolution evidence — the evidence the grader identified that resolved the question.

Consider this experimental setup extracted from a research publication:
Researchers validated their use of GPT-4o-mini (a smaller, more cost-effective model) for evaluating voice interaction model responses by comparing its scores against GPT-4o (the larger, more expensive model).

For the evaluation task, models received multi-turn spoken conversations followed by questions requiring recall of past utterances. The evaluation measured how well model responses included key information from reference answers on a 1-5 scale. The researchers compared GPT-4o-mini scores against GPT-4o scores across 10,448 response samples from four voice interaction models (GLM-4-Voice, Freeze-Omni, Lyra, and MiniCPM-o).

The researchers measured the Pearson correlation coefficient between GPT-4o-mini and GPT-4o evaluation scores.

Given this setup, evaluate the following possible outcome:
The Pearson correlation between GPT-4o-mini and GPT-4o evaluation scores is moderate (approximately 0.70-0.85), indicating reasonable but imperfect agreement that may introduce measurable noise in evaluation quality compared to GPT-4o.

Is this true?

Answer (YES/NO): NO